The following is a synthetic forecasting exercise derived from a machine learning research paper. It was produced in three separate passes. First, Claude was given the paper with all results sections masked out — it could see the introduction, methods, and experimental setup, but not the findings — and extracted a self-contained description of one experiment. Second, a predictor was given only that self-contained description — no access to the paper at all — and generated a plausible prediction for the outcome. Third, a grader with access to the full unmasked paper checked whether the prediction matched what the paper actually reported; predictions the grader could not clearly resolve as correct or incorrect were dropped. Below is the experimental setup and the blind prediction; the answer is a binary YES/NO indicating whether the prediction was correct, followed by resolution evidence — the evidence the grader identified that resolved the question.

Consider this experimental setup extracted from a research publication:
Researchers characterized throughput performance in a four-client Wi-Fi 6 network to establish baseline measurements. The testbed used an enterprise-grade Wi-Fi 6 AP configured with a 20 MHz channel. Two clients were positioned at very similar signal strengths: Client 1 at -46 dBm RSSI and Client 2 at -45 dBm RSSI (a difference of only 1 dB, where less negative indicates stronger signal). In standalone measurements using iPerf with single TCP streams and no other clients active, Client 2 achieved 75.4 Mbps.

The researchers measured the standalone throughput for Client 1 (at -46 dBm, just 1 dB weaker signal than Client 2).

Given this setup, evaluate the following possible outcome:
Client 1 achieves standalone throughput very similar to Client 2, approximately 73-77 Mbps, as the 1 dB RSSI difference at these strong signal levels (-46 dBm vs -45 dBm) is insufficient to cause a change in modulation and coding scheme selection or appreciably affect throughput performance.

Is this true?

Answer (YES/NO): NO